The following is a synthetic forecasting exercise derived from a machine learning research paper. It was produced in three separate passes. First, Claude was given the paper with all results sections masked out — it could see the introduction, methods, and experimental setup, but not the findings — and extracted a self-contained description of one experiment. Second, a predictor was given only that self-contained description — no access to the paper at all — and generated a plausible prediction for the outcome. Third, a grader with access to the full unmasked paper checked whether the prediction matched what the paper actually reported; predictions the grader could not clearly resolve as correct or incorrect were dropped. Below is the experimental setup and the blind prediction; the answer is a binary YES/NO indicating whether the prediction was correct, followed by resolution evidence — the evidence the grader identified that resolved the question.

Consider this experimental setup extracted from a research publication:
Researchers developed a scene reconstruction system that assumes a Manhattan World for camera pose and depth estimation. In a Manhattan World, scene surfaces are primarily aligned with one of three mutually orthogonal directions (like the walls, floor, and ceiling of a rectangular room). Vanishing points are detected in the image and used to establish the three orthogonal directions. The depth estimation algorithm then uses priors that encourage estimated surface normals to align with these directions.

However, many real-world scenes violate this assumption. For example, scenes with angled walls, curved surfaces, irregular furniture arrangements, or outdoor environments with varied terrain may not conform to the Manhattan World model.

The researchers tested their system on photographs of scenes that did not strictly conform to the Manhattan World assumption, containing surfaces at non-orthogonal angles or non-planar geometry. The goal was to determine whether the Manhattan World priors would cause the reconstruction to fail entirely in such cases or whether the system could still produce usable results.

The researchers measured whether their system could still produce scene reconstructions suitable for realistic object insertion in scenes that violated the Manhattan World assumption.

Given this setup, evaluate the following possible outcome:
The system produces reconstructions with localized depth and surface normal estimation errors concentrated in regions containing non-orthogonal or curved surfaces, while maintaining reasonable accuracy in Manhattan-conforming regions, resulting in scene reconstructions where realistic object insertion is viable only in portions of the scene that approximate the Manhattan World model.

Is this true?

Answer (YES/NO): NO